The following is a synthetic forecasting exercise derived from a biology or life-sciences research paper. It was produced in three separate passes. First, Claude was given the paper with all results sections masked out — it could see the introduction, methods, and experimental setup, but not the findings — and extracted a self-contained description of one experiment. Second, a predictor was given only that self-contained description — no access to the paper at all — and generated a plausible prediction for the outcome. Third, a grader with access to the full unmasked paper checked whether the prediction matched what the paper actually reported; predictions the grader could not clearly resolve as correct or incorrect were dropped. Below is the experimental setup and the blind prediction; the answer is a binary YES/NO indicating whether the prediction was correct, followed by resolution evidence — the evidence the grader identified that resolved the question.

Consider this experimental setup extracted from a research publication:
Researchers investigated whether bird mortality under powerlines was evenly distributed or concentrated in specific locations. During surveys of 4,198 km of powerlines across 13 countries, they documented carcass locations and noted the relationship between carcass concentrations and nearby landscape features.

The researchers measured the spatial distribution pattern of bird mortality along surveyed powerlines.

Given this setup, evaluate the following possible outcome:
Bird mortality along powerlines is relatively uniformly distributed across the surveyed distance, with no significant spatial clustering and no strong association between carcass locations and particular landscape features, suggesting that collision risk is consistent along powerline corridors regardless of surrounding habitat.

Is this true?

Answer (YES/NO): NO